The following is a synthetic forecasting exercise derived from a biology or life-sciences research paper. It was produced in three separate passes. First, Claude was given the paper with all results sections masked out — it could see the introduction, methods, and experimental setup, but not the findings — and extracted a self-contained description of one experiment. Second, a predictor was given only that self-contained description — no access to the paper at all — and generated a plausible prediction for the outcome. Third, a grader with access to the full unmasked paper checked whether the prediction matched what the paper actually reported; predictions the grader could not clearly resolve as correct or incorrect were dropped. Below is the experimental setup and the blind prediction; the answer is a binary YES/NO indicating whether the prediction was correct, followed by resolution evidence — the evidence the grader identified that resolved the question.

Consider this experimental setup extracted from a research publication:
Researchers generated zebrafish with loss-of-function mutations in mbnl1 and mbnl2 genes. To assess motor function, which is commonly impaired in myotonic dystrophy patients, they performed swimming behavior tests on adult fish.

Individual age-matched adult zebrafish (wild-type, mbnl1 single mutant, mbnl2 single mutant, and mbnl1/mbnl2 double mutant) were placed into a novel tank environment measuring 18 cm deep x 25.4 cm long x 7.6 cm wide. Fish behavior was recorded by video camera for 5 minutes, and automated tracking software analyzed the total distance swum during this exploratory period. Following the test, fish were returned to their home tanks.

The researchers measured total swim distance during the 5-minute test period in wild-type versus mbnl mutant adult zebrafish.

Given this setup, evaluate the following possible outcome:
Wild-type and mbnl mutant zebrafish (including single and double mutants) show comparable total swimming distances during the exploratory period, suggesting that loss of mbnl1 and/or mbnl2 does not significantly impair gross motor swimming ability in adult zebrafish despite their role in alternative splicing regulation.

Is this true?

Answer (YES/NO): NO